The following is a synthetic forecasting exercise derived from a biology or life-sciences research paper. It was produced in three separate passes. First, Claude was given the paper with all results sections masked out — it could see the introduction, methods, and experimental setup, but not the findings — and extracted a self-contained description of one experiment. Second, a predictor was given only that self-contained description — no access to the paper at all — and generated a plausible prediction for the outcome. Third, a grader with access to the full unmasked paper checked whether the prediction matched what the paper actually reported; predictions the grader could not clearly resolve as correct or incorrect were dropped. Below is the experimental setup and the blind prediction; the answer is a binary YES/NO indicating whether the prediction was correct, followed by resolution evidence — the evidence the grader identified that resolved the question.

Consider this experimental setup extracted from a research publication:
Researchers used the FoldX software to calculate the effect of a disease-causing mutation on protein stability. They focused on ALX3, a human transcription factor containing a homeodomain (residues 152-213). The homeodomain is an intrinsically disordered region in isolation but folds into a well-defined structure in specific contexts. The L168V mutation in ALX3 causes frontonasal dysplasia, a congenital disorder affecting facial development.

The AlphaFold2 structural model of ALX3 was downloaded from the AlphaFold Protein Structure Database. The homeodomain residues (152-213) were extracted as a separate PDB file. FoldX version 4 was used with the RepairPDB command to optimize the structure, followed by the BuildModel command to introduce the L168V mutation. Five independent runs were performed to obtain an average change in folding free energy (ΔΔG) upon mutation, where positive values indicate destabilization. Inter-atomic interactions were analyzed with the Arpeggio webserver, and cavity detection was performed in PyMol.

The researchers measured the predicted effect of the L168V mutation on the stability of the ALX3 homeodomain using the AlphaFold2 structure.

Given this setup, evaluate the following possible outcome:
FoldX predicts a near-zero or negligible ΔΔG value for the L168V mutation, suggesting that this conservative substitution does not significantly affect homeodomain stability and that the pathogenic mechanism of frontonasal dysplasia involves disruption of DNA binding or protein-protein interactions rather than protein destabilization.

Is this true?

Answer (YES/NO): NO